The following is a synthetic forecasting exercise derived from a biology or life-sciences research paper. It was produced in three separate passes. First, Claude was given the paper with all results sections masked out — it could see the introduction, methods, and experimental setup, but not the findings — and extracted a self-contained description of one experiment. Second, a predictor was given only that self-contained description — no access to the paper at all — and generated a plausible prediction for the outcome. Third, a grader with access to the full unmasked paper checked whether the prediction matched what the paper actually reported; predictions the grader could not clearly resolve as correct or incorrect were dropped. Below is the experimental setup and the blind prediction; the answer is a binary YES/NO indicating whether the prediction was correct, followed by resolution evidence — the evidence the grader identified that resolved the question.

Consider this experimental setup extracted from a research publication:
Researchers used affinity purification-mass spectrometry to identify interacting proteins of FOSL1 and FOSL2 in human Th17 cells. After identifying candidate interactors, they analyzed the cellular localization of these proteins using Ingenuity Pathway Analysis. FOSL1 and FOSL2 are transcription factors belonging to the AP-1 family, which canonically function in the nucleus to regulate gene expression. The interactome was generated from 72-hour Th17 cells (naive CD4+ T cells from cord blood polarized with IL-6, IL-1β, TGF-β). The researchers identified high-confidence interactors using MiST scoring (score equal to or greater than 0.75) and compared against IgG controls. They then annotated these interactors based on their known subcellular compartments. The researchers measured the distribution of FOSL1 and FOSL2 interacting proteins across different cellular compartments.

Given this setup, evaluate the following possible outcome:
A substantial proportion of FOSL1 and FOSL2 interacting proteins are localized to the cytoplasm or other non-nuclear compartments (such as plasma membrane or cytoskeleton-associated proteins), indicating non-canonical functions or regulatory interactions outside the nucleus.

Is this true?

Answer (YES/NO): YES